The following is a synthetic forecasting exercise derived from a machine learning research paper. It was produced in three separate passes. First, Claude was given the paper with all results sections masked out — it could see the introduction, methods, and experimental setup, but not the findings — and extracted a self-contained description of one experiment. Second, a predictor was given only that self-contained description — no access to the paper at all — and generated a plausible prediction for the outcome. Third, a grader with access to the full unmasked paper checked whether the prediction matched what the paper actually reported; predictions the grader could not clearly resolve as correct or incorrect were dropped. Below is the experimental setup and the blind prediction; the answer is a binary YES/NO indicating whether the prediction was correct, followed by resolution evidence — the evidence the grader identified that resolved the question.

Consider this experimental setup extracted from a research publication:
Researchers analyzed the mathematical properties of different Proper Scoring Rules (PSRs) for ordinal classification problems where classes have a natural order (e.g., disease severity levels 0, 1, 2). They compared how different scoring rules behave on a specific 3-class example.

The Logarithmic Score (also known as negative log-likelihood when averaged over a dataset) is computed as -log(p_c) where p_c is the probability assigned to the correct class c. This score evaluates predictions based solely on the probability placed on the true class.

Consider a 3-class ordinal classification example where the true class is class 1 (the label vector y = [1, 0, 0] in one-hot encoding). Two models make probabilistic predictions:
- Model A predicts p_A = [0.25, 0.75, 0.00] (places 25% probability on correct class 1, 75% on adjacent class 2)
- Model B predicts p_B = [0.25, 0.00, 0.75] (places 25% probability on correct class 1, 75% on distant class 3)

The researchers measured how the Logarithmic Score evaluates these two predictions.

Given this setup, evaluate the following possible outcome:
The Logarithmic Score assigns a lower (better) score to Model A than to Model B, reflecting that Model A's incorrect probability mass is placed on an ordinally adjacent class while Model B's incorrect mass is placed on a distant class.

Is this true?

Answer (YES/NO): NO